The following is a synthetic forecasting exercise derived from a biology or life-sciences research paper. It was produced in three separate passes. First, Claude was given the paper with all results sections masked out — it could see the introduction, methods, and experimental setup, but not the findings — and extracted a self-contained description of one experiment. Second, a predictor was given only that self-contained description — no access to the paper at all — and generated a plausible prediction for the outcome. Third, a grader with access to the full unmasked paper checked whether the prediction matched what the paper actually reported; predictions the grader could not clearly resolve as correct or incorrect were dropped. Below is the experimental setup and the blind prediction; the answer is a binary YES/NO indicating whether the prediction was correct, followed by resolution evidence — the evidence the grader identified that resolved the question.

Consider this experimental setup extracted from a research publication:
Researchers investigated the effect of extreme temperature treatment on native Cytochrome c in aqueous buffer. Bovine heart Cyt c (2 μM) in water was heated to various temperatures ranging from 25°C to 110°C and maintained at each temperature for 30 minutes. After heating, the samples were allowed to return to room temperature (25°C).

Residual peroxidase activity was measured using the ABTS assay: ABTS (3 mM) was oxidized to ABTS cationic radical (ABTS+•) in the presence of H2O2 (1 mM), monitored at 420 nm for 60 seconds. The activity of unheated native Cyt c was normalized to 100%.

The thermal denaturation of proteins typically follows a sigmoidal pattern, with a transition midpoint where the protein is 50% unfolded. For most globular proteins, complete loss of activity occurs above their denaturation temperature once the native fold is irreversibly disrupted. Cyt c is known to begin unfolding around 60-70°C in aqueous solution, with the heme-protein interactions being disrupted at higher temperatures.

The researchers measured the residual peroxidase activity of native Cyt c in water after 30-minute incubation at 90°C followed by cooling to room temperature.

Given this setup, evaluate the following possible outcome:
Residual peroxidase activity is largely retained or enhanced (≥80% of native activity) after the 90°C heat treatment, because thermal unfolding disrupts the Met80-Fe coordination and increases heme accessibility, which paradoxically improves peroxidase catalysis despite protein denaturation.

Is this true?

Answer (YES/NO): NO